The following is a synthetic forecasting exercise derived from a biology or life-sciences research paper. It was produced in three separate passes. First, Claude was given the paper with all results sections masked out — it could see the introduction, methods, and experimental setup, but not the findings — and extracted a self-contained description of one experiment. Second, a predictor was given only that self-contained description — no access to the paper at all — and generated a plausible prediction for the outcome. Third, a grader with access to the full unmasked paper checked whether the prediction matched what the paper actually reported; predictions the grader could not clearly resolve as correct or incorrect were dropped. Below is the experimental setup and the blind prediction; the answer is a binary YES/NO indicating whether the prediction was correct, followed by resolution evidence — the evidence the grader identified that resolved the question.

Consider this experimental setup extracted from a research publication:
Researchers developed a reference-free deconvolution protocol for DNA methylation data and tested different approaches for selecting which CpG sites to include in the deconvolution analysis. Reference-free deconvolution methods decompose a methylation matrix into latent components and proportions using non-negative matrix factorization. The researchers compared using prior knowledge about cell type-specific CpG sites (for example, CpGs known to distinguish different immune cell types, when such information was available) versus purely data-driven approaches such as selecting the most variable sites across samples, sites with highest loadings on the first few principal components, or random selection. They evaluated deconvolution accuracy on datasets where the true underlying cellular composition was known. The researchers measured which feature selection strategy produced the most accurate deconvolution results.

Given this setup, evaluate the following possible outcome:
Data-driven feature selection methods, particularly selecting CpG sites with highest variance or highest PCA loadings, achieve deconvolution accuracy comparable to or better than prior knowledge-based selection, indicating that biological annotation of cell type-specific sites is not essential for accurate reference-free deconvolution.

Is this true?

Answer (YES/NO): NO